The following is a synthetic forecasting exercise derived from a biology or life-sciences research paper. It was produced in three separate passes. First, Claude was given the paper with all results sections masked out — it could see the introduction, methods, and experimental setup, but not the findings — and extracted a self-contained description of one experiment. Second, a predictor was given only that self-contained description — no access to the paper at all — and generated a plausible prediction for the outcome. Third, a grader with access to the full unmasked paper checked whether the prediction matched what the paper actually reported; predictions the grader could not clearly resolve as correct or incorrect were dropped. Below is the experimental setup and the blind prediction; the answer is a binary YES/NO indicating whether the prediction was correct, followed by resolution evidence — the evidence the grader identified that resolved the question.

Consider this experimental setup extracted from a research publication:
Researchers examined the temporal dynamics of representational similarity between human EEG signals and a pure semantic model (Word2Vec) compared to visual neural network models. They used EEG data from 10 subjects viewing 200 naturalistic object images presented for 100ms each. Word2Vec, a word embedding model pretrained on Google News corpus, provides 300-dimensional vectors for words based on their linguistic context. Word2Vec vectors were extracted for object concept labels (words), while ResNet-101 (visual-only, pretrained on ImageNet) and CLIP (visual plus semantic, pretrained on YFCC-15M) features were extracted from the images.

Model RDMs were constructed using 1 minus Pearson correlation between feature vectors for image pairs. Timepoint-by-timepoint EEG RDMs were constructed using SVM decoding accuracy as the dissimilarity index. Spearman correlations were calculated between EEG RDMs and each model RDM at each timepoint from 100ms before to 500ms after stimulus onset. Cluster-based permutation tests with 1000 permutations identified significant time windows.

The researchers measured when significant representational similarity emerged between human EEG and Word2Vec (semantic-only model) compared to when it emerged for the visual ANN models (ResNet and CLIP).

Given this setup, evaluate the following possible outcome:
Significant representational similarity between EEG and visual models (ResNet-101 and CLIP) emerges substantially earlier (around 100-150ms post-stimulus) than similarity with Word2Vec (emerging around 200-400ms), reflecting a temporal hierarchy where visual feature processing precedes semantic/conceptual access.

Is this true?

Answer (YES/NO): NO